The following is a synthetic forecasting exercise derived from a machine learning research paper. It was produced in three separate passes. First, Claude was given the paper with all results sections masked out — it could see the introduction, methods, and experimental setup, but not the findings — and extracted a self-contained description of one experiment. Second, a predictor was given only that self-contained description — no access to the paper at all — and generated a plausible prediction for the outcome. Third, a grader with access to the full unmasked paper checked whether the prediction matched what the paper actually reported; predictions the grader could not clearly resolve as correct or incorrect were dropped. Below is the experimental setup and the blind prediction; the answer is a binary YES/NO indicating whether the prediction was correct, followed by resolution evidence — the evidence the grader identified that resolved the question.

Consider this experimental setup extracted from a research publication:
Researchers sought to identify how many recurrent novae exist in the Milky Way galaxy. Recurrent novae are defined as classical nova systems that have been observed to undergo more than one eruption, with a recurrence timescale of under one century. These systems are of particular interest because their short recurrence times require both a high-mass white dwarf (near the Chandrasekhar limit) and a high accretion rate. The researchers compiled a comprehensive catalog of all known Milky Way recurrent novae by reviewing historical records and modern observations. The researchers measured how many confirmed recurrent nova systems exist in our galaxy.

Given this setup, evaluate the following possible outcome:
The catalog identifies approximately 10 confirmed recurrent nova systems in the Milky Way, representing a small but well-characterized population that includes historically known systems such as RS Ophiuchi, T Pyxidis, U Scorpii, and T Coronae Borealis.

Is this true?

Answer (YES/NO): NO